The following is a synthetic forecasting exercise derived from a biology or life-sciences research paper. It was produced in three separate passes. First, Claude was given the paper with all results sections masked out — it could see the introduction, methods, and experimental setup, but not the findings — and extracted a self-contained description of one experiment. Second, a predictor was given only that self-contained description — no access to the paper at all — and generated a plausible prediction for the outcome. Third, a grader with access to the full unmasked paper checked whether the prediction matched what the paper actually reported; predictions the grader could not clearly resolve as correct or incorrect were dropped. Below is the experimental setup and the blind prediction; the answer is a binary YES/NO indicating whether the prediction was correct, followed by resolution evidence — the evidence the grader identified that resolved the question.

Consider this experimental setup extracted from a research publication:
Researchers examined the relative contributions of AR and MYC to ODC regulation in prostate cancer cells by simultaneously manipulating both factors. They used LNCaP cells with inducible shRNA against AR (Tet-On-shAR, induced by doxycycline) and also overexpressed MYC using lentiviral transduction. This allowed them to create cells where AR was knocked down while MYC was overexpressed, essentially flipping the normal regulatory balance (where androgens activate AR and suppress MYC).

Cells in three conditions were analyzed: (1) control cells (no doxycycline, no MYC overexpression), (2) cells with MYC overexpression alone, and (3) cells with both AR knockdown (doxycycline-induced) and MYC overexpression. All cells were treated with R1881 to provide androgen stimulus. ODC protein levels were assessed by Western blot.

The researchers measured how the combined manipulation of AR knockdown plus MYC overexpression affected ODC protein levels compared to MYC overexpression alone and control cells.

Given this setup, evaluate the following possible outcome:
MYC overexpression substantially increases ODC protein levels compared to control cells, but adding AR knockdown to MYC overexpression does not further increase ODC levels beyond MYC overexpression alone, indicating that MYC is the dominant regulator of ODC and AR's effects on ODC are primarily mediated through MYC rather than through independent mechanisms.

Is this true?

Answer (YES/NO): NO